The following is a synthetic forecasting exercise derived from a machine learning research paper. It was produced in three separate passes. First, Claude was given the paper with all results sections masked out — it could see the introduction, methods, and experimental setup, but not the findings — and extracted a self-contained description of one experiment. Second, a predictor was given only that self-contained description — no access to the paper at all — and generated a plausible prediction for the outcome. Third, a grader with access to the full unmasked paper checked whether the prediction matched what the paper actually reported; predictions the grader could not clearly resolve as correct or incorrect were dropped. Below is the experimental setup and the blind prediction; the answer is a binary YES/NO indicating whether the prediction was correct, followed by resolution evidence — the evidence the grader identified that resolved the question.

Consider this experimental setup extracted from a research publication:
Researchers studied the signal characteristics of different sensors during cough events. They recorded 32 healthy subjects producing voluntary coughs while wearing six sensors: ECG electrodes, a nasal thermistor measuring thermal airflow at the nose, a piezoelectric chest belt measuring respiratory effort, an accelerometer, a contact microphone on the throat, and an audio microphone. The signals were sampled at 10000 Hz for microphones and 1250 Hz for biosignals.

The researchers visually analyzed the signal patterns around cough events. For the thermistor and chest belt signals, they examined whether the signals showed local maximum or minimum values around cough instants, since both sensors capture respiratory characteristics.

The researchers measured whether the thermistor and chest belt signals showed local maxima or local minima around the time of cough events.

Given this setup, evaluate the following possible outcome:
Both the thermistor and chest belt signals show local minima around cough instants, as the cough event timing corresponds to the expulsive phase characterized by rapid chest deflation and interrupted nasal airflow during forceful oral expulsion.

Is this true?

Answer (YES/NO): NO